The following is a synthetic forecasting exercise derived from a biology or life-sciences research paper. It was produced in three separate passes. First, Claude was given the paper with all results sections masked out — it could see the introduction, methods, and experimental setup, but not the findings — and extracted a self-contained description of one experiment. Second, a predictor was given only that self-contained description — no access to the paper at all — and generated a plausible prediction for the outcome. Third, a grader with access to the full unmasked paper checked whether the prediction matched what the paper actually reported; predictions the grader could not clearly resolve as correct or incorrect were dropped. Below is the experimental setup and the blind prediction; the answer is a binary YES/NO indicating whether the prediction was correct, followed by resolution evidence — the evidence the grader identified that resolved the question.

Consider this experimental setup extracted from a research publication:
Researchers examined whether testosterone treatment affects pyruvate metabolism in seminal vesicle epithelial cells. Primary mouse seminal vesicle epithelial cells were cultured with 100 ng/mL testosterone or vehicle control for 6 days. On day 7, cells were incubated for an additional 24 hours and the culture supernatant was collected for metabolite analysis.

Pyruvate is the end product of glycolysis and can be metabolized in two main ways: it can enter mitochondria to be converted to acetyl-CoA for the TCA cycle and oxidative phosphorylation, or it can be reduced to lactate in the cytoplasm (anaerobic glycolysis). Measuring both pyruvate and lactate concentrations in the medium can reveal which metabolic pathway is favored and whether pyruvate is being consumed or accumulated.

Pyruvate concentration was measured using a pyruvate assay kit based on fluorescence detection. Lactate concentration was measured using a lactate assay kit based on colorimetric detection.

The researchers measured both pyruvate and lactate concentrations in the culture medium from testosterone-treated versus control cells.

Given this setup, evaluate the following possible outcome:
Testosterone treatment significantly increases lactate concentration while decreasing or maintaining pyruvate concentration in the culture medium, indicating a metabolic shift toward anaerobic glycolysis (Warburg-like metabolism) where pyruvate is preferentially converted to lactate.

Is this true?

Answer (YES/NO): NO